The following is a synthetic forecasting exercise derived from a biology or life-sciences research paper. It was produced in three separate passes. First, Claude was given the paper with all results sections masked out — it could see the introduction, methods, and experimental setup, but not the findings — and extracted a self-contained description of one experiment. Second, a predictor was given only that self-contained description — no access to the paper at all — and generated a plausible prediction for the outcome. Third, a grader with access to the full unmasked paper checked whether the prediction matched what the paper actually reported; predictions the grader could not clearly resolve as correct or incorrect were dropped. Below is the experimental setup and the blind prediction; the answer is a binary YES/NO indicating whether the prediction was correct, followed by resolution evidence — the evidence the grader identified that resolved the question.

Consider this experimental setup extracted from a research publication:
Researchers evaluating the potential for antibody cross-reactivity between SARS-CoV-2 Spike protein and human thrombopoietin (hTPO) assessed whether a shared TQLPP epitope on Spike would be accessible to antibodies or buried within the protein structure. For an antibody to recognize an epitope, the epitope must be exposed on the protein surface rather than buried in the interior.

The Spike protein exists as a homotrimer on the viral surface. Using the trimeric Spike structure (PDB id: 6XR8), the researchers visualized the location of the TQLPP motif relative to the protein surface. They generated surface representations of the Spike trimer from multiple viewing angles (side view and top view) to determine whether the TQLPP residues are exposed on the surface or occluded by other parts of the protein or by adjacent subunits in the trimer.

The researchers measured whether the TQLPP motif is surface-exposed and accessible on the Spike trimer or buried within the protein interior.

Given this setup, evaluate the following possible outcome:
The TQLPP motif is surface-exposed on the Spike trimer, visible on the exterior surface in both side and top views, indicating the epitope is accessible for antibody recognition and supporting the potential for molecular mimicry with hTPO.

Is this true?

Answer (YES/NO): YES